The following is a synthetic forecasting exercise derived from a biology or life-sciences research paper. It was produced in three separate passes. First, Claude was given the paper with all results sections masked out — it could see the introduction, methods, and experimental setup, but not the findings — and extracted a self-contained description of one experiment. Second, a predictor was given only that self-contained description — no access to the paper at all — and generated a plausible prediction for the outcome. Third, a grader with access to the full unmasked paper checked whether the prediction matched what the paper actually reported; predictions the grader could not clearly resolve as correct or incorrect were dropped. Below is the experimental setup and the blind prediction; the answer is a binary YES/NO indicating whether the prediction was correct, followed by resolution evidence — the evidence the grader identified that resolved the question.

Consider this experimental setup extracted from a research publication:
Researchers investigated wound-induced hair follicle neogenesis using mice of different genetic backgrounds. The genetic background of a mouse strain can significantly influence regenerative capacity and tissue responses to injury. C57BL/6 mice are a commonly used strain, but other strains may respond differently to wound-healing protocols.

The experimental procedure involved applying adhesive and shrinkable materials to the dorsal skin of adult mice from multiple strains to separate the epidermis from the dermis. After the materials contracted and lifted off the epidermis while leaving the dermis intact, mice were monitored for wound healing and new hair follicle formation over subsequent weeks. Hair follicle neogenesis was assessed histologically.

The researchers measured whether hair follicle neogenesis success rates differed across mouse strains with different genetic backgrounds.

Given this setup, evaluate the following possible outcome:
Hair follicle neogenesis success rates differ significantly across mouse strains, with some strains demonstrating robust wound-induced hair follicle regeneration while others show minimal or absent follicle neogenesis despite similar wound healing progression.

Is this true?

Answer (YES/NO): NO